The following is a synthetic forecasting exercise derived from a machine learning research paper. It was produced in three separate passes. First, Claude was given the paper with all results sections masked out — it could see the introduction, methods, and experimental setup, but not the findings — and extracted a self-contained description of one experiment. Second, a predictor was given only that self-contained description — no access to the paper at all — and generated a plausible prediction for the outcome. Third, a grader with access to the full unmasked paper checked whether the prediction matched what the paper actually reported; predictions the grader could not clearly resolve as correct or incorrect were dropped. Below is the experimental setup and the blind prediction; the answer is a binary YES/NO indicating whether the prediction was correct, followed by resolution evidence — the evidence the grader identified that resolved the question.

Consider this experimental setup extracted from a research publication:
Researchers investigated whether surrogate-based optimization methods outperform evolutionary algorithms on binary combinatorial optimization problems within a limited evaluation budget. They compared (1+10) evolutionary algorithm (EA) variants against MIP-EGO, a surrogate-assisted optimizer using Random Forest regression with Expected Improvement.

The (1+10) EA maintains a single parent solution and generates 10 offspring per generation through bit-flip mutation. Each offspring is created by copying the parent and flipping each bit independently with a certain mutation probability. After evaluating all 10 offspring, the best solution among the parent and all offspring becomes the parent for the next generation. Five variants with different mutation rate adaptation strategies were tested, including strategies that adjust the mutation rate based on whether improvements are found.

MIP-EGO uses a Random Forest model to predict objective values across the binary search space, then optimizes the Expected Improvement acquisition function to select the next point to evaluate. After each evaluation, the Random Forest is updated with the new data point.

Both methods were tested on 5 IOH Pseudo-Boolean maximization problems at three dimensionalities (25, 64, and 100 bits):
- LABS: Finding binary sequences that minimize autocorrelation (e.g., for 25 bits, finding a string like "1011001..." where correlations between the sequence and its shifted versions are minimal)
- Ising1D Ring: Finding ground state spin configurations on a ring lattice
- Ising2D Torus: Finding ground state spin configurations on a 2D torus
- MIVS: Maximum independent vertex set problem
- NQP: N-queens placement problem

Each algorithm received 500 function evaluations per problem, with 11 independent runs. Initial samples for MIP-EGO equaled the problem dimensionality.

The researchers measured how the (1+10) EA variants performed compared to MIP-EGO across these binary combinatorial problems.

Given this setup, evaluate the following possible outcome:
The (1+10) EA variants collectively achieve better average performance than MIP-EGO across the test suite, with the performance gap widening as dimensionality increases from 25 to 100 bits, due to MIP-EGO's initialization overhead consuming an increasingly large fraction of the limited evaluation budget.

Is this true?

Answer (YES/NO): YES